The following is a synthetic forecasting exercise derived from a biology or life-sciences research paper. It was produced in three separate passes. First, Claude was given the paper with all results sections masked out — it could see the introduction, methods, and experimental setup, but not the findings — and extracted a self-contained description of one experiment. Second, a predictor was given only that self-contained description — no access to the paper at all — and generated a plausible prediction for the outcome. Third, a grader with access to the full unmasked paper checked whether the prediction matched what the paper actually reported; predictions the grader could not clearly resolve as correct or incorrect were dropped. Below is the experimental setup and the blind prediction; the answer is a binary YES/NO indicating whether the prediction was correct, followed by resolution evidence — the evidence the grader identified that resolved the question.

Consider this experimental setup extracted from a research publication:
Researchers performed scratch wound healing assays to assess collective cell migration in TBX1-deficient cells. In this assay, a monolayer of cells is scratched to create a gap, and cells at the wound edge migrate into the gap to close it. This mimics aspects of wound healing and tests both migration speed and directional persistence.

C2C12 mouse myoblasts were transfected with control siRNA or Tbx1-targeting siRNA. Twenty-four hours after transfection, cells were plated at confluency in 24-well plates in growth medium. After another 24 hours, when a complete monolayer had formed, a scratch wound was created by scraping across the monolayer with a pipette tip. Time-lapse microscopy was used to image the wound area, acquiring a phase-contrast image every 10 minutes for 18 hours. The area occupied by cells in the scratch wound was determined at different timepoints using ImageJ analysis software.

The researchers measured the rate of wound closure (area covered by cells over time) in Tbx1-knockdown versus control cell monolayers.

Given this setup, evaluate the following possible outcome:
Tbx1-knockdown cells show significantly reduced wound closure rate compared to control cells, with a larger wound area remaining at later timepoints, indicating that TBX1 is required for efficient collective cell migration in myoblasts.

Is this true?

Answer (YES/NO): YES